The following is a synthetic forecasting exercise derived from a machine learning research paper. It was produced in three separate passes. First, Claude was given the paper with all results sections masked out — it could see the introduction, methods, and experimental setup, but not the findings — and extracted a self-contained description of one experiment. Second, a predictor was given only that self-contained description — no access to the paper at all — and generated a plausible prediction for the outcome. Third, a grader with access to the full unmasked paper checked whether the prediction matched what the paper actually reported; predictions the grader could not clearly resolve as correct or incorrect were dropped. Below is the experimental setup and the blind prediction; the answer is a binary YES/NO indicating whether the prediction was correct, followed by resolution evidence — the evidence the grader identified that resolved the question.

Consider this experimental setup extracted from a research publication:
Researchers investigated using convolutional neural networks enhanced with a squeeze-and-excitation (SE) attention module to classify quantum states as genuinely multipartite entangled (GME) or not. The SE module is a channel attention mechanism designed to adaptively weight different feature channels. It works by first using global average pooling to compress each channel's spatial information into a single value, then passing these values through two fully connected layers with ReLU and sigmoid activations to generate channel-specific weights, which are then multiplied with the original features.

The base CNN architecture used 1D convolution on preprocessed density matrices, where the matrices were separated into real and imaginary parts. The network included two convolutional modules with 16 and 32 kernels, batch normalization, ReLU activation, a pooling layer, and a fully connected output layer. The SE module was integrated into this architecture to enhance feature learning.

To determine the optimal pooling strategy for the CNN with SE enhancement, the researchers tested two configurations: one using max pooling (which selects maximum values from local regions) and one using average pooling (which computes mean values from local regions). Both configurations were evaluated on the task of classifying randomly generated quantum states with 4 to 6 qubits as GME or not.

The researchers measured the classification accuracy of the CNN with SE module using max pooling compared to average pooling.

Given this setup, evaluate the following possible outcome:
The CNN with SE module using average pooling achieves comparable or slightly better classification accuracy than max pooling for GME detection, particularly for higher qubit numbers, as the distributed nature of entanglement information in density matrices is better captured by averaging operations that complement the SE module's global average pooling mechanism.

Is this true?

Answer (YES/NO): NO